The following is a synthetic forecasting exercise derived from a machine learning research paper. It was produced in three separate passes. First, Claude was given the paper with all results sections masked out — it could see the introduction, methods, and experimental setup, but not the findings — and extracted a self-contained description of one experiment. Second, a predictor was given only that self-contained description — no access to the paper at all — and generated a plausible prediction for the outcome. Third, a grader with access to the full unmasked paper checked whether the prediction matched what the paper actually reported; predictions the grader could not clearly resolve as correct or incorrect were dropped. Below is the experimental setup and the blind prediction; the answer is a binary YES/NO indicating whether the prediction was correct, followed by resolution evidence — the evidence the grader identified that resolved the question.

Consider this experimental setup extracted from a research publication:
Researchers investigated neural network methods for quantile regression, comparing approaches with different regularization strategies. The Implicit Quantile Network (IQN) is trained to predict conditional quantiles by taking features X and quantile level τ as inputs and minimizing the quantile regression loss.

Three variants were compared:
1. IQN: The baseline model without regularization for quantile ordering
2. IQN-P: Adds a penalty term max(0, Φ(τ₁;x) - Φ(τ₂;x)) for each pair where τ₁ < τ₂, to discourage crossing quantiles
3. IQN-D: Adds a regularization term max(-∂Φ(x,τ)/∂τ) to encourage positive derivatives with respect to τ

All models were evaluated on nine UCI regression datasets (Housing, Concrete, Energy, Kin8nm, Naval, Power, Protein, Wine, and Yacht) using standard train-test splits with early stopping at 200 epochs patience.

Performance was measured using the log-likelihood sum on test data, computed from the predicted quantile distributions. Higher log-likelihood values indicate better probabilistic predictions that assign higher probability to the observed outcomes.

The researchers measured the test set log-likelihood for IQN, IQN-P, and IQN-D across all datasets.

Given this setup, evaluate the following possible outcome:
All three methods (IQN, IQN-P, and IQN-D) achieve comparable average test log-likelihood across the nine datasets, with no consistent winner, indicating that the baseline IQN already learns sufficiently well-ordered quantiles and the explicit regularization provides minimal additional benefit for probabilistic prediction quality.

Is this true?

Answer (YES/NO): NO